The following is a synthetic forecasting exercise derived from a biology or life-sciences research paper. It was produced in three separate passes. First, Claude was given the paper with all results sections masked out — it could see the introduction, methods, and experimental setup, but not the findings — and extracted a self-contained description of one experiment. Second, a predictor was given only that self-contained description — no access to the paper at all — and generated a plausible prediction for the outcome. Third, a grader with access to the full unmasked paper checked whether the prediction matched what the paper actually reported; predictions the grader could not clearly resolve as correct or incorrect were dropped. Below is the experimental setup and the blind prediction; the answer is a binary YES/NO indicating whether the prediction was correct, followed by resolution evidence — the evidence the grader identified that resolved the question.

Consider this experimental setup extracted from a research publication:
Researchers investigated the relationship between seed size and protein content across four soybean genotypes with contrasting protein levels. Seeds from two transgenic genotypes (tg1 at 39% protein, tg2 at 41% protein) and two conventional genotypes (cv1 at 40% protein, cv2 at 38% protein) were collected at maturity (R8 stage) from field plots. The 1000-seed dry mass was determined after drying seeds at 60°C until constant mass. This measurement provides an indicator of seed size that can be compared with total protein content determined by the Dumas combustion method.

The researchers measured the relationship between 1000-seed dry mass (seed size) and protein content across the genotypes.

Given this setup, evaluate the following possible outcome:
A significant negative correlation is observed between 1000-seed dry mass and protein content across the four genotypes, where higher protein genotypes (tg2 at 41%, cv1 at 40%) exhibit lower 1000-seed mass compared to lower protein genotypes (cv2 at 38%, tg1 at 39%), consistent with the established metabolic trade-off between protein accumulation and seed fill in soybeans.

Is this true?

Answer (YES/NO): NO